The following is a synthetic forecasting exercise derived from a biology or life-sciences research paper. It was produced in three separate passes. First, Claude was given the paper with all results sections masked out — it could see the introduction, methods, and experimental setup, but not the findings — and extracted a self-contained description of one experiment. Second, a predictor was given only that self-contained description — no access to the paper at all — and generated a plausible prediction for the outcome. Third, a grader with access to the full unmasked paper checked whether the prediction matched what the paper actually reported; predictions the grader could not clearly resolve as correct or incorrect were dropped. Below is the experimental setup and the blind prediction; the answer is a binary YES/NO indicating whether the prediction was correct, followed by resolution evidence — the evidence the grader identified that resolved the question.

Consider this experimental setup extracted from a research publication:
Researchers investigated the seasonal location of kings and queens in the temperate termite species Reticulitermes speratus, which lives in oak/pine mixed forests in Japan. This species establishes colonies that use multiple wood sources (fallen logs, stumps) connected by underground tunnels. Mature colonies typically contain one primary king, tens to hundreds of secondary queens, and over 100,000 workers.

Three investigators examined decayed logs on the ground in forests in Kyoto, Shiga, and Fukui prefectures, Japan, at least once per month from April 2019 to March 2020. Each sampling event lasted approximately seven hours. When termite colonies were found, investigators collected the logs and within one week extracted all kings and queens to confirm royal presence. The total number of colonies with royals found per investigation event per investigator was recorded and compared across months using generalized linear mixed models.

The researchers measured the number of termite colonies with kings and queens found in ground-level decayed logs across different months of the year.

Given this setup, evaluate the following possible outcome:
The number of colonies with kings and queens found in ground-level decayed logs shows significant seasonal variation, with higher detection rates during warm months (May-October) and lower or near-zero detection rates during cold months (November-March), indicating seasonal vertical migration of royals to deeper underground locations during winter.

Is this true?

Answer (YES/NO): NO